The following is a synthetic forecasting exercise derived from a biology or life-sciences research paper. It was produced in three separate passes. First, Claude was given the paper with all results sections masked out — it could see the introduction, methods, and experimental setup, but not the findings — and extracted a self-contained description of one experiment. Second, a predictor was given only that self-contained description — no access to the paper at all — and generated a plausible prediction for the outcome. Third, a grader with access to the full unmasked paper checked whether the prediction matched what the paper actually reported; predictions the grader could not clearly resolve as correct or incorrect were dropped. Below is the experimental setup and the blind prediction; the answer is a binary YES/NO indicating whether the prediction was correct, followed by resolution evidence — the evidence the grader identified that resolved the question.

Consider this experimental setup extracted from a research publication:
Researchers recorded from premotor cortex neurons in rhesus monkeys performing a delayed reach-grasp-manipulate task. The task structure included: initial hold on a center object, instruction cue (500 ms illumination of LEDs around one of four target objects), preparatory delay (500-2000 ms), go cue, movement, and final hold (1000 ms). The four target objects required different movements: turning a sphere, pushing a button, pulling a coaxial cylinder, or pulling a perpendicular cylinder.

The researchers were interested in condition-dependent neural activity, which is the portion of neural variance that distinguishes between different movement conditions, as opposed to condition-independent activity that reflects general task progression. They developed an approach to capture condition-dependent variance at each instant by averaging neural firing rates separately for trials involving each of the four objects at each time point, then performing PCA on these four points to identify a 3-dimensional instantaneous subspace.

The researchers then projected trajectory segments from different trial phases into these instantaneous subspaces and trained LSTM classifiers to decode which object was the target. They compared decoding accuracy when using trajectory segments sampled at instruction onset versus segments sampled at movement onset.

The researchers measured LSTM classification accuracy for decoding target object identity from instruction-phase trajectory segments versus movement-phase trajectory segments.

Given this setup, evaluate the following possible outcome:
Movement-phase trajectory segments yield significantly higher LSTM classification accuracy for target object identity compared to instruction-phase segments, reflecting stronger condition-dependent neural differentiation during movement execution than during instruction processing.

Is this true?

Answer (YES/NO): YES